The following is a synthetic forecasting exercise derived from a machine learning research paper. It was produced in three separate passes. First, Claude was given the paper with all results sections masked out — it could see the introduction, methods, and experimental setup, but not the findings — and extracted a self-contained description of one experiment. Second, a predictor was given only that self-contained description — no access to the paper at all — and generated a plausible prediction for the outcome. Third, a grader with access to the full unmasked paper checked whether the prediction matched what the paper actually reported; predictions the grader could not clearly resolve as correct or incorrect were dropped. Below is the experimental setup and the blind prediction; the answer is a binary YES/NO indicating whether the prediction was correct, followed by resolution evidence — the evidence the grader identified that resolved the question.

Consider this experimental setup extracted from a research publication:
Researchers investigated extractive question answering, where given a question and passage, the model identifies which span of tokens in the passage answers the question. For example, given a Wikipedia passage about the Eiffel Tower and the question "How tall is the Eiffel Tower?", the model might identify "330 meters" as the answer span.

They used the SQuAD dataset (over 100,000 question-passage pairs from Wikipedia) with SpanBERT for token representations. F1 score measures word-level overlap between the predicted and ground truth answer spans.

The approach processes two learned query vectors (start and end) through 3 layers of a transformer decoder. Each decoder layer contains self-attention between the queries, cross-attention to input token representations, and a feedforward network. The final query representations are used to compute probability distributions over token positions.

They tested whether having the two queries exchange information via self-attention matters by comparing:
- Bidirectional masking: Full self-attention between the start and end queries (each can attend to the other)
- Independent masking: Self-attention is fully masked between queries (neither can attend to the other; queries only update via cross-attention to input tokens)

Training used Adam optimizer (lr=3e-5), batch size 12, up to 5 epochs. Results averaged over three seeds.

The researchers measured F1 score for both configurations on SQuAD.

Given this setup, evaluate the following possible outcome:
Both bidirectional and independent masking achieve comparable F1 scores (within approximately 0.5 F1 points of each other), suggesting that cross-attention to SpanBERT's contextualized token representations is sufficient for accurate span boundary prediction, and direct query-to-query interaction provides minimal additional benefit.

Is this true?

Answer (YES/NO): NO